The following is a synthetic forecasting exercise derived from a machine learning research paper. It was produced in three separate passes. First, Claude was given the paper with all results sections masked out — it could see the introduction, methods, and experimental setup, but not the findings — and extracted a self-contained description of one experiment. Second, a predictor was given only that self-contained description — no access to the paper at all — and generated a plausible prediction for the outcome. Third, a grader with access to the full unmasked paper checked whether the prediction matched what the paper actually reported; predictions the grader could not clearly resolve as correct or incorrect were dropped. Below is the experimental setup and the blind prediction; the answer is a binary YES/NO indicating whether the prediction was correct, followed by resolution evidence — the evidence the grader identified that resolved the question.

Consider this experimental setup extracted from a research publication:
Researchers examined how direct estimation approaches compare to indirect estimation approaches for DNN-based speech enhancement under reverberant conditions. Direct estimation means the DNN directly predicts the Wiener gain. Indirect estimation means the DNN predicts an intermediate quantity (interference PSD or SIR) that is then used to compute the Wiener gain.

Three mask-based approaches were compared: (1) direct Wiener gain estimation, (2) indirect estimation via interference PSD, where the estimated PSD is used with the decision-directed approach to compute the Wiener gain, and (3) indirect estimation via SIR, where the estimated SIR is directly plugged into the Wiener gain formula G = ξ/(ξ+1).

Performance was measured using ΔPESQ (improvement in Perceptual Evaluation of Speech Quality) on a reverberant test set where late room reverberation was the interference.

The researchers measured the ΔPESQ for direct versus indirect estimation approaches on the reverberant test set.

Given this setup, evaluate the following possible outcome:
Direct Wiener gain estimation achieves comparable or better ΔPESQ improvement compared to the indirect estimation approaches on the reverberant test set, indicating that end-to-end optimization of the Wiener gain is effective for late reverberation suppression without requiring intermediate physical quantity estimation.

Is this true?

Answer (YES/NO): YES